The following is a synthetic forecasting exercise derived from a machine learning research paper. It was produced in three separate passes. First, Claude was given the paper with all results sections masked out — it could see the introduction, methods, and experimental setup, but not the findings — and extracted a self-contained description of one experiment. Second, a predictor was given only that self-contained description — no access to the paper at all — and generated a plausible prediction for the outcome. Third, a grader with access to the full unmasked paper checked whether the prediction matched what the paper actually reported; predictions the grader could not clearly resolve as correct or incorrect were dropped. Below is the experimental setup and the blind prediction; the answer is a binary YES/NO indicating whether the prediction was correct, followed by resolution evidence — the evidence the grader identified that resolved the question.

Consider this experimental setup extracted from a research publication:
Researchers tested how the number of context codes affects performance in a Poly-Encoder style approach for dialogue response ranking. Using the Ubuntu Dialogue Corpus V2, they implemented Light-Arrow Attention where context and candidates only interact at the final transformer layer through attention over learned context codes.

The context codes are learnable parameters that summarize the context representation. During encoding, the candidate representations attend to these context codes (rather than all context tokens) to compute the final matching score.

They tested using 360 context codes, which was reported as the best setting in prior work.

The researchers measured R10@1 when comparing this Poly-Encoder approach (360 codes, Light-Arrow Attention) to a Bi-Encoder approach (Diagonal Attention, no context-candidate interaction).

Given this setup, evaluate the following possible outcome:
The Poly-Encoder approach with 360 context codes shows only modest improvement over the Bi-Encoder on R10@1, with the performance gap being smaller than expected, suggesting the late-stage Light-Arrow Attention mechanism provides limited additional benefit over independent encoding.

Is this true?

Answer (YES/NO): YES